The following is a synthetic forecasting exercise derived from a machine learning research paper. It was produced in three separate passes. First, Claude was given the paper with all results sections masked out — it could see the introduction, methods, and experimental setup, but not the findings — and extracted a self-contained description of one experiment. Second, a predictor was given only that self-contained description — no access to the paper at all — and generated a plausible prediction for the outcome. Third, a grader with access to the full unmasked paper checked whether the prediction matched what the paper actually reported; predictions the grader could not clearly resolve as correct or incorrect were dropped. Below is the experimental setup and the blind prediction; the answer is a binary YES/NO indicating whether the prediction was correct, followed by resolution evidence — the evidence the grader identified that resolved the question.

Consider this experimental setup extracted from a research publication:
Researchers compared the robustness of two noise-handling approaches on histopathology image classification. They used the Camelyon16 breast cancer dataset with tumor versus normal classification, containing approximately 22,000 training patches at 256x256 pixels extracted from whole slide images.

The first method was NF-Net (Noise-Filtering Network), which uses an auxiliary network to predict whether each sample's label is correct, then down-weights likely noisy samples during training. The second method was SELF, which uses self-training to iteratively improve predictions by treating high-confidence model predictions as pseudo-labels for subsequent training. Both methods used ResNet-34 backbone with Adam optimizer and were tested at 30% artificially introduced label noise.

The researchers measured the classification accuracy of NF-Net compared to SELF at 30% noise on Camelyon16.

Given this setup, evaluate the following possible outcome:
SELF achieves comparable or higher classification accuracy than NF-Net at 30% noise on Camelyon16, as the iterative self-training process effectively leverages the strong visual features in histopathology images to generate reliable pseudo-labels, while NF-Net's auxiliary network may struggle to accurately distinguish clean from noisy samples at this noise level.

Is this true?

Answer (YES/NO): YES